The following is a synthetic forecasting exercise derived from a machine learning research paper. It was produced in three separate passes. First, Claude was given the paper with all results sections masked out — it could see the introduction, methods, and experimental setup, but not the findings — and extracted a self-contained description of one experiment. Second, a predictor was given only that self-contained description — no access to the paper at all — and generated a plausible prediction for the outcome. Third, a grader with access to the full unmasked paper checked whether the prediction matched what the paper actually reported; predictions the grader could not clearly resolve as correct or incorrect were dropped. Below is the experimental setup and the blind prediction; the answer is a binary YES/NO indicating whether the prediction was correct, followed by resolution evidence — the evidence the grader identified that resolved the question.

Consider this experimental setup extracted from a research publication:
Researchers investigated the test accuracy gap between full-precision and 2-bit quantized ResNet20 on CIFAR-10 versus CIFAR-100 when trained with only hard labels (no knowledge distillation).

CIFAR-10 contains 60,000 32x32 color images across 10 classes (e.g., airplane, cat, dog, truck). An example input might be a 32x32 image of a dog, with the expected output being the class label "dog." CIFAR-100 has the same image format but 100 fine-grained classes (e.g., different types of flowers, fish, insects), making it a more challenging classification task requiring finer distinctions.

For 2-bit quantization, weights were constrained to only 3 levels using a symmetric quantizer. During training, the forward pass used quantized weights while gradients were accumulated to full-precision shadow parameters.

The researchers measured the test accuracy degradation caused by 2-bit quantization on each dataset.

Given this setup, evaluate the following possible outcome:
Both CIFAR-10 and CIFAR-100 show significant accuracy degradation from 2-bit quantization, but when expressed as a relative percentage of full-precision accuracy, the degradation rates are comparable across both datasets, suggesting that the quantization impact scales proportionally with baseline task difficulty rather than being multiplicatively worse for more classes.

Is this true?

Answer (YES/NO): NO